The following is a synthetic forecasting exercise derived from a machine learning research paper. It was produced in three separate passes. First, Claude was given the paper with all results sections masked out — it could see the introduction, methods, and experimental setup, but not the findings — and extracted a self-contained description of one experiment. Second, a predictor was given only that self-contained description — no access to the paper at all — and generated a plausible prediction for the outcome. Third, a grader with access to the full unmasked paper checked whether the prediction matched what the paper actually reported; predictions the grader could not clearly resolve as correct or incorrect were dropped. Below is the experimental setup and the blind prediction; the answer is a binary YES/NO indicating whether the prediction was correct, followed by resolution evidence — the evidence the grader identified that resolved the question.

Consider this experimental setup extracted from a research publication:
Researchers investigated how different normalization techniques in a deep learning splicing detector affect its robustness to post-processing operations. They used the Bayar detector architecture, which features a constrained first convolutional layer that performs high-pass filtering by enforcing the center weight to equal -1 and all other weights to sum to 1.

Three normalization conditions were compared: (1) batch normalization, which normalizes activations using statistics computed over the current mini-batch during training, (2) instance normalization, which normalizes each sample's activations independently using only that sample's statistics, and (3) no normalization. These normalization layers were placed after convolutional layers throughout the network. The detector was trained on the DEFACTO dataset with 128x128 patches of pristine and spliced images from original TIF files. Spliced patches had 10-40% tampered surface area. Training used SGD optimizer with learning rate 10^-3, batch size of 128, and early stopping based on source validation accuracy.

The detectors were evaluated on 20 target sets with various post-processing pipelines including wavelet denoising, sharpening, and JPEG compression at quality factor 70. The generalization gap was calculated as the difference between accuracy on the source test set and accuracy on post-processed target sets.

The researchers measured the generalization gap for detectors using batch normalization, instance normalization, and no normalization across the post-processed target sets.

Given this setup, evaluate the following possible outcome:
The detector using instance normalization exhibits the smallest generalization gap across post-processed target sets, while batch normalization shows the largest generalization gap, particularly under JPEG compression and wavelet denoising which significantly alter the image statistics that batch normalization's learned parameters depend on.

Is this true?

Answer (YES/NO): YES